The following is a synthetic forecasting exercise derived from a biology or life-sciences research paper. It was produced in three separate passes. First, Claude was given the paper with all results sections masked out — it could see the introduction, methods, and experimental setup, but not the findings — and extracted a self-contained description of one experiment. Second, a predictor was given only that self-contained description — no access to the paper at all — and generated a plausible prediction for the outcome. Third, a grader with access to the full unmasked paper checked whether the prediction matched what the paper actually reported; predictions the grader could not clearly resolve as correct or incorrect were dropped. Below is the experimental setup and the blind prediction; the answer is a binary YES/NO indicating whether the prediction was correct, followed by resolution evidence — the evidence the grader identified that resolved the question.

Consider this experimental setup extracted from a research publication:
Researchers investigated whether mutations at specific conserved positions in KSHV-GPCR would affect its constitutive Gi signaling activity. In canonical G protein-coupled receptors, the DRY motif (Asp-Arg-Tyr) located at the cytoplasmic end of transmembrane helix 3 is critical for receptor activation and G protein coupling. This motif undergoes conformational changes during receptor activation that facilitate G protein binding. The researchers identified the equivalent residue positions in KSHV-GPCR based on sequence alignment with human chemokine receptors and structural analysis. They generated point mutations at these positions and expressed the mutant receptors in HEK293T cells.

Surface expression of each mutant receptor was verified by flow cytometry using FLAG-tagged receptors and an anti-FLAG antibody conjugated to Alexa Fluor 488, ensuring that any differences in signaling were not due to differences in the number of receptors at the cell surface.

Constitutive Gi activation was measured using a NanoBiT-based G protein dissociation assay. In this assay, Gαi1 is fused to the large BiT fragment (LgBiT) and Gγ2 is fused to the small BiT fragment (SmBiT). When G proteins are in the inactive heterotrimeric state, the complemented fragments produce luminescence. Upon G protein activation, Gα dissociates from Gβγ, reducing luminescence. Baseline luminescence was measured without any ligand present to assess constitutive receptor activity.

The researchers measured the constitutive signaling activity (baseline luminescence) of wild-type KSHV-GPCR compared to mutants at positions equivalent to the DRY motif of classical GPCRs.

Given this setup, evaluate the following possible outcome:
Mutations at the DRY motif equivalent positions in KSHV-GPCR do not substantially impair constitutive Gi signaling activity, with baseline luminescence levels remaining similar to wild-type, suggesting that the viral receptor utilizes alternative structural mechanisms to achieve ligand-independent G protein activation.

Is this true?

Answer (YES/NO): NO